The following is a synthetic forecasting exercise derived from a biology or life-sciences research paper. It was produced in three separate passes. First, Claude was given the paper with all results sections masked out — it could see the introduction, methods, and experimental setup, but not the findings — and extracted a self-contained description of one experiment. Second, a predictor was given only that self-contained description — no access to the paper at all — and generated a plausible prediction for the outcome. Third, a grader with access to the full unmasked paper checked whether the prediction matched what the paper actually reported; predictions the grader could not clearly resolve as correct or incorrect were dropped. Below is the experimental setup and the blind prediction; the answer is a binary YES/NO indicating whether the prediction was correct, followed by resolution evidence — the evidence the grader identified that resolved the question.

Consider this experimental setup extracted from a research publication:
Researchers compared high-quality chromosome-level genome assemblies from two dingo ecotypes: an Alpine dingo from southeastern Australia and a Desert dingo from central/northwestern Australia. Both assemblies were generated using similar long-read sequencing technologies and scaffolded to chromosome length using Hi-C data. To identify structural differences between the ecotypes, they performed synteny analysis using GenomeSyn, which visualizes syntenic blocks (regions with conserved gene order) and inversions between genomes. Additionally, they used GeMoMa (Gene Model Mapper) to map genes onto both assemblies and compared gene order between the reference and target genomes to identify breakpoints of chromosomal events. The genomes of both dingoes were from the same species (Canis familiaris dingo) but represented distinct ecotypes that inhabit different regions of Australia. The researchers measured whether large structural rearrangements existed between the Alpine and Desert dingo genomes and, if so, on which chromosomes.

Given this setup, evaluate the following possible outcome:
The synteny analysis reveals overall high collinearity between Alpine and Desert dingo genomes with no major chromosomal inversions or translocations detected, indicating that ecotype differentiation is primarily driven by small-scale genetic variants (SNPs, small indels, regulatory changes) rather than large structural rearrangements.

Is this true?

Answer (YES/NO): NO